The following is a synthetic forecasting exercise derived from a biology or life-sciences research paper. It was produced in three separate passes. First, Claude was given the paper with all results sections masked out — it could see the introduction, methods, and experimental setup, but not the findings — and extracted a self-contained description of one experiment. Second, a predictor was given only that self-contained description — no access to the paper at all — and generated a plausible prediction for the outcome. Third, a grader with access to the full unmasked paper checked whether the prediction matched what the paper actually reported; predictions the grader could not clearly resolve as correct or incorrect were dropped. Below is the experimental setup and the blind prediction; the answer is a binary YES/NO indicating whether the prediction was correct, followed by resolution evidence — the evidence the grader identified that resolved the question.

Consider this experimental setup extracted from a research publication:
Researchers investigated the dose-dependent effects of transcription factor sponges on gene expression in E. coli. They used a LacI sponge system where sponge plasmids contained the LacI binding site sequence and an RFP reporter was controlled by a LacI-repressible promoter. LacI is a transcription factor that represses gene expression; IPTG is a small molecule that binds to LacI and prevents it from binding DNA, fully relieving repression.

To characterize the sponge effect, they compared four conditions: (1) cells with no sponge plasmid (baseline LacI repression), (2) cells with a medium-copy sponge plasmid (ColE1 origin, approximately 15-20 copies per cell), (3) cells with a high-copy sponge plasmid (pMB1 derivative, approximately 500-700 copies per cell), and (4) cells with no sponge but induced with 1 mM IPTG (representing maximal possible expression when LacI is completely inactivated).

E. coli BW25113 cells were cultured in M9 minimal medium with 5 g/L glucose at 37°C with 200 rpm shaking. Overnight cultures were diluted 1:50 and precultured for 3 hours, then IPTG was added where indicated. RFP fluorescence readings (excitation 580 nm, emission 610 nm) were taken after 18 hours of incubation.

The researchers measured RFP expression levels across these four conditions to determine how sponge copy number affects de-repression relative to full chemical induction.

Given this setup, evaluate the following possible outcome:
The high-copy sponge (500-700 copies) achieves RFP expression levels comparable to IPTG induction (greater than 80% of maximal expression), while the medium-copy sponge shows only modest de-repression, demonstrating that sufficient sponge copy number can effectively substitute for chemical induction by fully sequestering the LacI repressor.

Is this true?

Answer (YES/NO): YES